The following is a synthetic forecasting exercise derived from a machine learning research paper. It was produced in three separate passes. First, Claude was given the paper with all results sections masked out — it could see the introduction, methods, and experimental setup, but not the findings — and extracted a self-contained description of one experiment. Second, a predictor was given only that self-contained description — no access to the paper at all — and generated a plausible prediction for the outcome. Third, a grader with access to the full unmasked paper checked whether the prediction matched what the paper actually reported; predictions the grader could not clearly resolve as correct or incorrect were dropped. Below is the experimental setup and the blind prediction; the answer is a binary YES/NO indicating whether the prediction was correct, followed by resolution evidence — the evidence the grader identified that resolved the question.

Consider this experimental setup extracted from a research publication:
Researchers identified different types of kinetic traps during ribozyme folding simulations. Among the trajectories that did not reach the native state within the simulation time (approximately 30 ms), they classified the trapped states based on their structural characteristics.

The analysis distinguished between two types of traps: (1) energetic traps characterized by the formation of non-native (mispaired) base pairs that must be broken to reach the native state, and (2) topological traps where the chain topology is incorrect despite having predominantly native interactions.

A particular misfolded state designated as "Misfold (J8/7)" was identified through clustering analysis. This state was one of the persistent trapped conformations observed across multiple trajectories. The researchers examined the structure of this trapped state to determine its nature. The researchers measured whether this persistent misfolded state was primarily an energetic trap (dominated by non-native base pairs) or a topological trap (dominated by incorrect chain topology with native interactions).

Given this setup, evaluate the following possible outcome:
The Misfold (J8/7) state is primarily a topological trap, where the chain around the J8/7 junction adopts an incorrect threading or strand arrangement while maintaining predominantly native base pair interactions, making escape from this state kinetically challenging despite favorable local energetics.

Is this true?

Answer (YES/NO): YES